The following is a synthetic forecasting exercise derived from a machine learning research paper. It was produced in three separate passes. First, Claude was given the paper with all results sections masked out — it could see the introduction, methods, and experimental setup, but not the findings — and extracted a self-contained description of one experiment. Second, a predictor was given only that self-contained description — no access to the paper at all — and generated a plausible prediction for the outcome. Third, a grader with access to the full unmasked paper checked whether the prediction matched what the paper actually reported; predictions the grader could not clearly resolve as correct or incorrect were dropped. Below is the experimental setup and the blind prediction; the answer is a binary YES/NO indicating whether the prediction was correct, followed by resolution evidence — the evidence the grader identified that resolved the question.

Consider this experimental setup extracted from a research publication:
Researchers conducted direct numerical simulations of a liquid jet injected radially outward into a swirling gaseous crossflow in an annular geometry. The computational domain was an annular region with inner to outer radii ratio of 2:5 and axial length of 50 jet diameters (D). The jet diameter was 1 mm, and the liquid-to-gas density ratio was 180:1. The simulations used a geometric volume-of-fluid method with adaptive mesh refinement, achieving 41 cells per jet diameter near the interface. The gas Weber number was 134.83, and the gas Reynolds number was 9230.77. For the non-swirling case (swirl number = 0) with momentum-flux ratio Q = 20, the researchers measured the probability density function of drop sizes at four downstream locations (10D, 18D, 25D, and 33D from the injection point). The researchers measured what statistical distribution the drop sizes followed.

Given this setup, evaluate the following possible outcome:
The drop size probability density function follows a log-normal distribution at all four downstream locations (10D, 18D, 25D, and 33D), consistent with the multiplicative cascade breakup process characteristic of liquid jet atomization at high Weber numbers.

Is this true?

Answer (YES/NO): YES